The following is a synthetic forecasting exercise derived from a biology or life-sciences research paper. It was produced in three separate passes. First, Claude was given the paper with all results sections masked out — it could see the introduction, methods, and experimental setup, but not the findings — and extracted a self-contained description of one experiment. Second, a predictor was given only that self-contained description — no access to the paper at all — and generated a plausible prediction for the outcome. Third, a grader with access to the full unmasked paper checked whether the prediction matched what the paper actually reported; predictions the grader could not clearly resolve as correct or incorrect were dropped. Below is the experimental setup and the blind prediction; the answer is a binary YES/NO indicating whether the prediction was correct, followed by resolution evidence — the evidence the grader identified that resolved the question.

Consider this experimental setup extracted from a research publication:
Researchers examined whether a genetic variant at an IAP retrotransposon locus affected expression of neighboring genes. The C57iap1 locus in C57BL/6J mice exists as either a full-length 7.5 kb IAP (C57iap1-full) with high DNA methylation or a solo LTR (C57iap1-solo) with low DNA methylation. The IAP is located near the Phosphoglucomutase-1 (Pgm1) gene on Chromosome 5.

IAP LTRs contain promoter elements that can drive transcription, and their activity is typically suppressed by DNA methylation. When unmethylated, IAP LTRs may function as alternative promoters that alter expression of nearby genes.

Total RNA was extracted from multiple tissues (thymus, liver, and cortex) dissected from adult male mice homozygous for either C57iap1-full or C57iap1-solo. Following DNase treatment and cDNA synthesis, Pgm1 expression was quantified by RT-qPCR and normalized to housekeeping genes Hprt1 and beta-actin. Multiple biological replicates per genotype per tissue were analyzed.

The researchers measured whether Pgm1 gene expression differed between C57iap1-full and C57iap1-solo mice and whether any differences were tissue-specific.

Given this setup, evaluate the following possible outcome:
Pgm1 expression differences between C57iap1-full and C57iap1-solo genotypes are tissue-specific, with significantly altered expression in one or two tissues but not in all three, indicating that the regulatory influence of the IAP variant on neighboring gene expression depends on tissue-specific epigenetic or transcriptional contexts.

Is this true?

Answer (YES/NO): YES